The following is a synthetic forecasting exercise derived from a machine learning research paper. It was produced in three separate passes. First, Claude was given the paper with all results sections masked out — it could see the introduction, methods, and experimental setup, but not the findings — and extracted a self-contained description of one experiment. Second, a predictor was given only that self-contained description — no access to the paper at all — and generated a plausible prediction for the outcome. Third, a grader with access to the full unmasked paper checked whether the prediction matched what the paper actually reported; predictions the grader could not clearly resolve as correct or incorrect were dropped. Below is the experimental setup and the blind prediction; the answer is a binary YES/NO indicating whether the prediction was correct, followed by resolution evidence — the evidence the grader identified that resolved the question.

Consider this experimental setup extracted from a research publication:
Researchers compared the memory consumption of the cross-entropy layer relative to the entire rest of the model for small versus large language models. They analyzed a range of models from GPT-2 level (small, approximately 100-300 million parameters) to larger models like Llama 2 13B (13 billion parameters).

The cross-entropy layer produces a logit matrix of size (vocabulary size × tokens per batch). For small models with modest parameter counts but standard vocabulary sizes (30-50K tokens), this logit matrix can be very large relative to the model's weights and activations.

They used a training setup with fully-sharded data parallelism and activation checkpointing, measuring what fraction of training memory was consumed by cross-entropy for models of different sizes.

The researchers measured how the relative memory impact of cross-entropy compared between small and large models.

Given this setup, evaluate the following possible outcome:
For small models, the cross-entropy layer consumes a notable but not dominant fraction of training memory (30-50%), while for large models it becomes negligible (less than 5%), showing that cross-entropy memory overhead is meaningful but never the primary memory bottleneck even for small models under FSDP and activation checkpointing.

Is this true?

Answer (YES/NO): NO